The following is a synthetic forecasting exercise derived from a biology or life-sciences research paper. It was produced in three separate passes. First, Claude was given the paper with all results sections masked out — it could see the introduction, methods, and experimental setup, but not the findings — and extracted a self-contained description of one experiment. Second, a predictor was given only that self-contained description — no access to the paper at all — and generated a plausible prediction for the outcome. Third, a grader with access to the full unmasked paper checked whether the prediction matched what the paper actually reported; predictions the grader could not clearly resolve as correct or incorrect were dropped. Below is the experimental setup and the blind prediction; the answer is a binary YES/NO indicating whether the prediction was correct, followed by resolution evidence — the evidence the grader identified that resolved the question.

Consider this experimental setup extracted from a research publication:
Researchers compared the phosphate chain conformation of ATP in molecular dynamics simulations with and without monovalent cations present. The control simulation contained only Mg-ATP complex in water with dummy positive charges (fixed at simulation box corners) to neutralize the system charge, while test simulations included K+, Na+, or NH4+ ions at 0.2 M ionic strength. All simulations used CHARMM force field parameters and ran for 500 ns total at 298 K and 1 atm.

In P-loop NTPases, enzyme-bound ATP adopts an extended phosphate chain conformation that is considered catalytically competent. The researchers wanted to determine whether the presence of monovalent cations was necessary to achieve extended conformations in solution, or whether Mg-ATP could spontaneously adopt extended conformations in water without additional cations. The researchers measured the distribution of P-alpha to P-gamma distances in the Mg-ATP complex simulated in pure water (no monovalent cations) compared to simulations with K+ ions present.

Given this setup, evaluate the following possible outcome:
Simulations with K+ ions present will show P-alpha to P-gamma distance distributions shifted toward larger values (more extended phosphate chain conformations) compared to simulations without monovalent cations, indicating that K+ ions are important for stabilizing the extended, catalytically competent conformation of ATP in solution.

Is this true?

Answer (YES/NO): NO